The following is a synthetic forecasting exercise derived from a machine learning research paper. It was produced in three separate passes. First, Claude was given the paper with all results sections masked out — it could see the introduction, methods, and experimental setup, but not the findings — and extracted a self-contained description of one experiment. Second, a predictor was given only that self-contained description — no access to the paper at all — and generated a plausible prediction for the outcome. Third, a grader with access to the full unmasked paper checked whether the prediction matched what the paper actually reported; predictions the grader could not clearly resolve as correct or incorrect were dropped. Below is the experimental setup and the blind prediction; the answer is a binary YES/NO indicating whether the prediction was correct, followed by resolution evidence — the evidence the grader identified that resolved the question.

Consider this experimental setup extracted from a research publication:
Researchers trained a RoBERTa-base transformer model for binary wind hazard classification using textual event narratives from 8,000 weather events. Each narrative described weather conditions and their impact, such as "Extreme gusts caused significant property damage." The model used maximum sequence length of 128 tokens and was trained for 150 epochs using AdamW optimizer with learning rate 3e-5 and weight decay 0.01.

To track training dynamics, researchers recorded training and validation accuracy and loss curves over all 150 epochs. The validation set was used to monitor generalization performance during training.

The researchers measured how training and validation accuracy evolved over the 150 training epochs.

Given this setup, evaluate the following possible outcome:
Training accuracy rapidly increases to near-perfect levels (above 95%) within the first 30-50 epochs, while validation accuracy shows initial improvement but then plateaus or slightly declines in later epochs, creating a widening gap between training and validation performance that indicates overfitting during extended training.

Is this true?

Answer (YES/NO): NO